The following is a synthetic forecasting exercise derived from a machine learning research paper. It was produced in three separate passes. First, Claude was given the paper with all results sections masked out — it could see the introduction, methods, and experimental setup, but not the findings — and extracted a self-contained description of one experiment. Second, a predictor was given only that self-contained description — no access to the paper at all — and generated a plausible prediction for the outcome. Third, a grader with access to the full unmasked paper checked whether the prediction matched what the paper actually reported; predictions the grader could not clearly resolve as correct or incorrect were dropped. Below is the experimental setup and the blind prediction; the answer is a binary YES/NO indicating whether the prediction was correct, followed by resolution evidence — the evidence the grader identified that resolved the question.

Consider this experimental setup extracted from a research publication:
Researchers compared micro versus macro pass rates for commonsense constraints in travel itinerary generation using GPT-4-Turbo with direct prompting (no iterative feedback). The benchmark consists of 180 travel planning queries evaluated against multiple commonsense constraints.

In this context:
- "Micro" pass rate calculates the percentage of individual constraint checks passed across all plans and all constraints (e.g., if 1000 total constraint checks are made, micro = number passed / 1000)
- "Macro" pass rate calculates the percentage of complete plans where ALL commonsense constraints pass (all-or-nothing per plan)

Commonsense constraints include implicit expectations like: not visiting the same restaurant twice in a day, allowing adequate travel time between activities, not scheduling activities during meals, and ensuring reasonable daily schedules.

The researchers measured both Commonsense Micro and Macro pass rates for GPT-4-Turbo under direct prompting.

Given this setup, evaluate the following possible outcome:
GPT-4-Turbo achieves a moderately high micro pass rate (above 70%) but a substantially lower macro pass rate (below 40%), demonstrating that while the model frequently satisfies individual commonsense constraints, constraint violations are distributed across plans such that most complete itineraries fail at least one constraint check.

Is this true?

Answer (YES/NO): YES